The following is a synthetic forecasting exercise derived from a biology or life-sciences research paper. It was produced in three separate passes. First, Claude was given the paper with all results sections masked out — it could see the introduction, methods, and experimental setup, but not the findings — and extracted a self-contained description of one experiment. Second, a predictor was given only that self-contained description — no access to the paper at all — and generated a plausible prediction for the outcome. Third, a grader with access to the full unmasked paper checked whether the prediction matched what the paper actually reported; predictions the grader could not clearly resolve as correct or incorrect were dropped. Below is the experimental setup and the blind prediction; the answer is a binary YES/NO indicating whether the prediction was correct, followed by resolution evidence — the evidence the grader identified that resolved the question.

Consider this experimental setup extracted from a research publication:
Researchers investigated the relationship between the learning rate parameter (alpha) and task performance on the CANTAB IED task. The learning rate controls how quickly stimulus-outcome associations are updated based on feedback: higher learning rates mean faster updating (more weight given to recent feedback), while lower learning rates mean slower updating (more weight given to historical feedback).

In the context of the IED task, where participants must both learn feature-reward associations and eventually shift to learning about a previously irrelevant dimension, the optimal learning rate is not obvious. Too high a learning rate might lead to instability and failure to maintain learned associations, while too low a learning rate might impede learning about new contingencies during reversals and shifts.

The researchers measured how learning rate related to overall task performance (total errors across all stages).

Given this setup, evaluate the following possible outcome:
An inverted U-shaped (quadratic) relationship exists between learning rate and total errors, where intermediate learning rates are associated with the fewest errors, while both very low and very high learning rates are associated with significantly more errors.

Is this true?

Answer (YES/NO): NO